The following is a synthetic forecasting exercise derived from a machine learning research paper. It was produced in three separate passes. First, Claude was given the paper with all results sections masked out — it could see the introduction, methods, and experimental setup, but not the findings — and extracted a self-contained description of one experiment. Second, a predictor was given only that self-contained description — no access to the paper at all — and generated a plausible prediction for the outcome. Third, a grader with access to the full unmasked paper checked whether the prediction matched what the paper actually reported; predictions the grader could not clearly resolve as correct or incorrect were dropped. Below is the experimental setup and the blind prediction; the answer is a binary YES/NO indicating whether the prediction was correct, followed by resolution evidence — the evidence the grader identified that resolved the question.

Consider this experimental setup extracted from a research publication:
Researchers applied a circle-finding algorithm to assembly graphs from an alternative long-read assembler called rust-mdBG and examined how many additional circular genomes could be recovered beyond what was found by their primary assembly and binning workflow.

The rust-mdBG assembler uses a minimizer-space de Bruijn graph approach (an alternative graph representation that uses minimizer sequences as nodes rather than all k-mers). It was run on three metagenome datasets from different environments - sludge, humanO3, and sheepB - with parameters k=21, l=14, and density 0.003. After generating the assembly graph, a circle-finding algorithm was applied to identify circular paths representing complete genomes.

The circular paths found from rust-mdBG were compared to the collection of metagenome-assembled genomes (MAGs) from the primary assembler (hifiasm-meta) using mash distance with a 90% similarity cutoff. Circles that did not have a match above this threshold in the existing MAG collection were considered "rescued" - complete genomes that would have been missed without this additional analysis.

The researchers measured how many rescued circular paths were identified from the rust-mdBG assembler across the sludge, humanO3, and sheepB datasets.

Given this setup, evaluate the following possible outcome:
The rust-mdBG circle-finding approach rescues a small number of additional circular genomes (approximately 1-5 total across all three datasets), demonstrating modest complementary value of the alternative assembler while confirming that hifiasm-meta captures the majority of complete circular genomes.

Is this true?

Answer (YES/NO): NO